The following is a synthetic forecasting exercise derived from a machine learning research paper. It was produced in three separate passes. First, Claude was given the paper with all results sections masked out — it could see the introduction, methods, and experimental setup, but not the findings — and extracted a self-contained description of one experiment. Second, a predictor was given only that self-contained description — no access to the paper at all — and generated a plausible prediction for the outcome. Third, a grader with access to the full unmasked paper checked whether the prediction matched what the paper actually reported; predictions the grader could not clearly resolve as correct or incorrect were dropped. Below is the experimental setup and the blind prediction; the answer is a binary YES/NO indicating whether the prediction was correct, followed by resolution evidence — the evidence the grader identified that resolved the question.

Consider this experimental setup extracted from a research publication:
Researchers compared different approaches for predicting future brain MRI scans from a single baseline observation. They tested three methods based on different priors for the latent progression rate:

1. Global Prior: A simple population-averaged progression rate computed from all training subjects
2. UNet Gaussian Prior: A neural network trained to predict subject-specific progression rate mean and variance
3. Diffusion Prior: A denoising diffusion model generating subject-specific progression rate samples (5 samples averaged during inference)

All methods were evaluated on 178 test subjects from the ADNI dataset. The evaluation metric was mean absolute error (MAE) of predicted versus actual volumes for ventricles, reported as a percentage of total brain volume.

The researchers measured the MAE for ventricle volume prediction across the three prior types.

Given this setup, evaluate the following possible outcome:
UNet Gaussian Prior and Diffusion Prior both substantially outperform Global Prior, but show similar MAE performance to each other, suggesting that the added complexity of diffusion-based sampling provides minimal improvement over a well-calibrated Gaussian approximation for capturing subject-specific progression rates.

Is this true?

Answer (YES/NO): NO